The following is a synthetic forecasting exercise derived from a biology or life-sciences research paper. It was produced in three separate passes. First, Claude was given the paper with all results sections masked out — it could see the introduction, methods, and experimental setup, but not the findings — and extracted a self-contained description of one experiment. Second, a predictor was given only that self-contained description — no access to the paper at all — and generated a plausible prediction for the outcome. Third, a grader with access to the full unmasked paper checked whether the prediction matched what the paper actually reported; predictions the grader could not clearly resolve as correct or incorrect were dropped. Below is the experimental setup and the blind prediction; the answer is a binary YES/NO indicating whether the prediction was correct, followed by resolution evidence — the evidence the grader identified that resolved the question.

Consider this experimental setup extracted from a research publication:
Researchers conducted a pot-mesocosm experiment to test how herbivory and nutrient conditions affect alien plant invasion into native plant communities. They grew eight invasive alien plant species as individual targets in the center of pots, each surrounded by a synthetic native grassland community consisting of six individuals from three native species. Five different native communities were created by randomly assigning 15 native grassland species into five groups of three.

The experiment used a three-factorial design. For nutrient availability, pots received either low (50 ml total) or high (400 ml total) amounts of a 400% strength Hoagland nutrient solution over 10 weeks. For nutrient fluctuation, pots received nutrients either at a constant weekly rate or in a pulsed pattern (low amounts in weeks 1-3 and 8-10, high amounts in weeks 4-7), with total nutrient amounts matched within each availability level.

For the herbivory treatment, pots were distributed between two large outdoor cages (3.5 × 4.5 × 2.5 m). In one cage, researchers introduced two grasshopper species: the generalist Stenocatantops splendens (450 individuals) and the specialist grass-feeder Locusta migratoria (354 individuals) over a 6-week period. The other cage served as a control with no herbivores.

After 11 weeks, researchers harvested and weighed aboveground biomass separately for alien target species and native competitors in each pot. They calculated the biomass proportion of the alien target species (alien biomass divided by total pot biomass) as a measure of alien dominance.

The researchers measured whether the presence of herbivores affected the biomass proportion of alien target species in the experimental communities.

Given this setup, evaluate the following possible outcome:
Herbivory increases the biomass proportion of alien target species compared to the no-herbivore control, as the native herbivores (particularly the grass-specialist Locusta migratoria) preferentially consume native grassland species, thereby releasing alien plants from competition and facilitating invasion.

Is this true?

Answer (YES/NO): YES